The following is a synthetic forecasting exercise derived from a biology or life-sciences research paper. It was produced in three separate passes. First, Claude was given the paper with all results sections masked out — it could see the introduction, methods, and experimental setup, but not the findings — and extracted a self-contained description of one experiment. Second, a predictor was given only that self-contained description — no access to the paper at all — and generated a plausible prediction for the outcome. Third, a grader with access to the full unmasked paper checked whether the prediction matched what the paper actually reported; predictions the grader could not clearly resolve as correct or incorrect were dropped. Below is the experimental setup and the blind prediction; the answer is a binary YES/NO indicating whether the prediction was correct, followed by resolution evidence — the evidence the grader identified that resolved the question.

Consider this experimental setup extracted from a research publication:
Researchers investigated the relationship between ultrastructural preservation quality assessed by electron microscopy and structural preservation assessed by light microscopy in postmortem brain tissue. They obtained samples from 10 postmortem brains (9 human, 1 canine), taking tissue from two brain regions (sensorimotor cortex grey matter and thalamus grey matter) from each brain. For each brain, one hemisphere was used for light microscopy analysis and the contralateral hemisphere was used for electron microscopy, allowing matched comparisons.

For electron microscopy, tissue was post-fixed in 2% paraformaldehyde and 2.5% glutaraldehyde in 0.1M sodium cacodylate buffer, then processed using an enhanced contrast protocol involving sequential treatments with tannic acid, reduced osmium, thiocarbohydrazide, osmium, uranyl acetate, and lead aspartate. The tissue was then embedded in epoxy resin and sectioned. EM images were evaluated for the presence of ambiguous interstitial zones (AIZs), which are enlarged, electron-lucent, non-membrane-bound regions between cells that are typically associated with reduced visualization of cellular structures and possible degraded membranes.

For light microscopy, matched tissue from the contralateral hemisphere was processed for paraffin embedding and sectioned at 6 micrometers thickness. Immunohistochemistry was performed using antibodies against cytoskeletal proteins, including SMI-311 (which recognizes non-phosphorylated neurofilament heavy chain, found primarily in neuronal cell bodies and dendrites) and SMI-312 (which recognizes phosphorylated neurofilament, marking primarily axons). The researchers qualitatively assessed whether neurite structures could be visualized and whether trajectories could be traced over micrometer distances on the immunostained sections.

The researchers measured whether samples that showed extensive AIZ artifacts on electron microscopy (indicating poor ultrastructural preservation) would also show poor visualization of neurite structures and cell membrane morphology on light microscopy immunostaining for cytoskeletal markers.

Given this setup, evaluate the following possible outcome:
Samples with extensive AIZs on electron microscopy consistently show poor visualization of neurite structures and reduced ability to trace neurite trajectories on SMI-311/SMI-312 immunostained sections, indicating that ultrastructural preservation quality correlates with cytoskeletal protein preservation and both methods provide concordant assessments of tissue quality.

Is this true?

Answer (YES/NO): NO